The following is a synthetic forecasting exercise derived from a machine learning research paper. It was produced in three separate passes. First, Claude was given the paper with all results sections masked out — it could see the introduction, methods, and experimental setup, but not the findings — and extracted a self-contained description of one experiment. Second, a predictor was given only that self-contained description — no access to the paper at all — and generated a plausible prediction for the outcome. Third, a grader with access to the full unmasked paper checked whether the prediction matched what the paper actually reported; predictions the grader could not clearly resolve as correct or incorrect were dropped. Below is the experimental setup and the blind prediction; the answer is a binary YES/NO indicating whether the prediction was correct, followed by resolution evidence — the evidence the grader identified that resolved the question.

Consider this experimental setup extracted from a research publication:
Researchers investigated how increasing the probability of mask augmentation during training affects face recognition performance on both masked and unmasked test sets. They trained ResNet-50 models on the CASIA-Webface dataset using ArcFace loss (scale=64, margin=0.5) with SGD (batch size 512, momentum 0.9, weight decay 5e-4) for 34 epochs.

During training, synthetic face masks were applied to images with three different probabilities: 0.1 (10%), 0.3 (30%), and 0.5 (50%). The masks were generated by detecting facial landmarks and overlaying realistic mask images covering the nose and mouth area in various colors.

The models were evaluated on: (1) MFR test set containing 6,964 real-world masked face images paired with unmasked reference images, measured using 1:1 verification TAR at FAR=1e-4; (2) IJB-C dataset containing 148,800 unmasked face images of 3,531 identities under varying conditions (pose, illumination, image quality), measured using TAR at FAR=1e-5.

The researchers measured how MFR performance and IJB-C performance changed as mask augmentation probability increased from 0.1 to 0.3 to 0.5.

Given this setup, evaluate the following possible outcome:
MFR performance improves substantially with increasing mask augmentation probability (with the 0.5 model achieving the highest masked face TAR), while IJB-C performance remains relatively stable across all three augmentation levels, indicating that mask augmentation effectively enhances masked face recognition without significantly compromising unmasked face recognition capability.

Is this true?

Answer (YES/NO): NO